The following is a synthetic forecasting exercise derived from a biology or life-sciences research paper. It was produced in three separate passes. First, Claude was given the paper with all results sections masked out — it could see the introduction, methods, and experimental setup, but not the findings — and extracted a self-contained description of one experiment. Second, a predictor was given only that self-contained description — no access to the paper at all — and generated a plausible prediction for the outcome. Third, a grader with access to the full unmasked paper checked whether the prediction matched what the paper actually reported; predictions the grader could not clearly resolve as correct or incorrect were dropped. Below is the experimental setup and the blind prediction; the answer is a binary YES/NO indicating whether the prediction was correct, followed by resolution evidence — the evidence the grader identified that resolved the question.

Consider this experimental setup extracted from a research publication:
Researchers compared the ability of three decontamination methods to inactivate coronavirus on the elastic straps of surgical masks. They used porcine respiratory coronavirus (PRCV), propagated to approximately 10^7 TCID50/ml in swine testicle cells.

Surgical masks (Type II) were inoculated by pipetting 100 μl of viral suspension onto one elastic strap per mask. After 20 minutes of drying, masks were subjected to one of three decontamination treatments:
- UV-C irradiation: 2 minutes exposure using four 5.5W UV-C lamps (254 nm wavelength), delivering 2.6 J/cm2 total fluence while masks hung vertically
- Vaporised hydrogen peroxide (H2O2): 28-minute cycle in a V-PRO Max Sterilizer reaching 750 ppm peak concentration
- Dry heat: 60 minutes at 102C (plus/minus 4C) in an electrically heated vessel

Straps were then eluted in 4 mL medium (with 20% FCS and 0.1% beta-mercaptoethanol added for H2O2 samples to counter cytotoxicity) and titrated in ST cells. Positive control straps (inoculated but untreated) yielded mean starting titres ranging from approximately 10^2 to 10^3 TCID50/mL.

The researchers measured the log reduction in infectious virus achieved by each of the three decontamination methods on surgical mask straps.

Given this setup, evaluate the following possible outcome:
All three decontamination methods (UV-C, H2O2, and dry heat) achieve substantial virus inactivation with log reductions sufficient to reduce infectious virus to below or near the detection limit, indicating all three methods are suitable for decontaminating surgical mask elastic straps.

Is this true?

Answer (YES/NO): NO